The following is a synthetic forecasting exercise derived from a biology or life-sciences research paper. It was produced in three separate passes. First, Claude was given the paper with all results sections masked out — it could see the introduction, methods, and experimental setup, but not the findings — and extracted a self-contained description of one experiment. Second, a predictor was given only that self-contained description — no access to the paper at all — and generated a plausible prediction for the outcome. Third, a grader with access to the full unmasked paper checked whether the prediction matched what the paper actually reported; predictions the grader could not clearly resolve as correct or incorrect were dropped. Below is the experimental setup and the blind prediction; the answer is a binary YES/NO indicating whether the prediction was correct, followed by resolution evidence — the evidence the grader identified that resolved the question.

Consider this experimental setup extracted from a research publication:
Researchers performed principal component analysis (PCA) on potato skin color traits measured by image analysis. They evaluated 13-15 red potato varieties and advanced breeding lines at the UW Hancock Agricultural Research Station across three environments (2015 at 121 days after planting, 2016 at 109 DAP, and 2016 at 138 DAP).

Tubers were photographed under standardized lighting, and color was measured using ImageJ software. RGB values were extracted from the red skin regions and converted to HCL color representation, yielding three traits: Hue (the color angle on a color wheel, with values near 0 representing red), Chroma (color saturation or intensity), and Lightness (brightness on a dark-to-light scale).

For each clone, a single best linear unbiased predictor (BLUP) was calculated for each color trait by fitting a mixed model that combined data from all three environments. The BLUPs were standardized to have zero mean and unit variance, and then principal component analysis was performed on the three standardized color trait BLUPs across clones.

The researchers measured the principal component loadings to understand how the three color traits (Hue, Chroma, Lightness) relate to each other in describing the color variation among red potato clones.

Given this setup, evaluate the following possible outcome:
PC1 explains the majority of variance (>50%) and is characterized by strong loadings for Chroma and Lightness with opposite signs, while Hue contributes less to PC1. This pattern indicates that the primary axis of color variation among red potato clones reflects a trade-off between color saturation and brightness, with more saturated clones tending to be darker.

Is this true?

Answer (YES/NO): NO